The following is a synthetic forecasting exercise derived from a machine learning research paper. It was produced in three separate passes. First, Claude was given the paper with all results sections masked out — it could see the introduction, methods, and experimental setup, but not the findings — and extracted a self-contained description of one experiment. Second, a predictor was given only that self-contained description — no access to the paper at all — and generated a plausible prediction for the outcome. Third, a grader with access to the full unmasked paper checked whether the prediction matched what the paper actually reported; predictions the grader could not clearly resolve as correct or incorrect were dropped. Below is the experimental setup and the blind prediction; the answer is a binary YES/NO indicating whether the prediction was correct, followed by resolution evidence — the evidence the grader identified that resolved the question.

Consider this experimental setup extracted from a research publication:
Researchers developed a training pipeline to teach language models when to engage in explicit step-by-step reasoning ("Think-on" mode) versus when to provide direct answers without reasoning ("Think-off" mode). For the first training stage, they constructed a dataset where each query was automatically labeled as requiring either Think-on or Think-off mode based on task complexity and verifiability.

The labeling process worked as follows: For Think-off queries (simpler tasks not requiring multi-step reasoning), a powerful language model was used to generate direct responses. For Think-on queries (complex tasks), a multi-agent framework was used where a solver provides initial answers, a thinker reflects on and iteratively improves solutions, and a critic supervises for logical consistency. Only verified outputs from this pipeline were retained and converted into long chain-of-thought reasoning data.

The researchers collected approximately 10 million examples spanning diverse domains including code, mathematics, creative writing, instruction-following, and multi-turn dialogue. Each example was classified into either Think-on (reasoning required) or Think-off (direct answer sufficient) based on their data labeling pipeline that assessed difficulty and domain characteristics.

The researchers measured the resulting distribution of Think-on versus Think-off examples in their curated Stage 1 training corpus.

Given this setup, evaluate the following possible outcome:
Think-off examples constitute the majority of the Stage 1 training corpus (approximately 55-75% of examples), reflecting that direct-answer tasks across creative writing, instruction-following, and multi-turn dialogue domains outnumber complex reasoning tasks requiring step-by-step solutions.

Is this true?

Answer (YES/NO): YES